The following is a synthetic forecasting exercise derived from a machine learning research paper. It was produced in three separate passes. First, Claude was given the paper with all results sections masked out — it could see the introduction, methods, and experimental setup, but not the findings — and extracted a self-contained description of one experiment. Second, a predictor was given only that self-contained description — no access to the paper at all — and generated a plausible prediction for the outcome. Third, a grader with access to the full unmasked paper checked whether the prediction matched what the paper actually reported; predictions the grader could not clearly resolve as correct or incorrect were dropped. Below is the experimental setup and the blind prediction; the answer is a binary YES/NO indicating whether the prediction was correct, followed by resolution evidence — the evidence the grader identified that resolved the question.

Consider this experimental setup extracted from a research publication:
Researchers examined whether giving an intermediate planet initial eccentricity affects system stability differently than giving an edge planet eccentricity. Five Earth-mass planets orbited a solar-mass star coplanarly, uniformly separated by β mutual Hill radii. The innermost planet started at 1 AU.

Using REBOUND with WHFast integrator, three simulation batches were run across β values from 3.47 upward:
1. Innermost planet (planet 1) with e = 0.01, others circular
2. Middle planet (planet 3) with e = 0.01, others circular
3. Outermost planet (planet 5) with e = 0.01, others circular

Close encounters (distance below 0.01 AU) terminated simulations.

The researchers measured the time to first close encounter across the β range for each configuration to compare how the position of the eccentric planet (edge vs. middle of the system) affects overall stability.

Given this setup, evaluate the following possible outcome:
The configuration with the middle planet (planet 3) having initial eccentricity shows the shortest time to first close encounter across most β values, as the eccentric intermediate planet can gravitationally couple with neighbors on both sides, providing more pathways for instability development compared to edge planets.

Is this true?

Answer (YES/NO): YES